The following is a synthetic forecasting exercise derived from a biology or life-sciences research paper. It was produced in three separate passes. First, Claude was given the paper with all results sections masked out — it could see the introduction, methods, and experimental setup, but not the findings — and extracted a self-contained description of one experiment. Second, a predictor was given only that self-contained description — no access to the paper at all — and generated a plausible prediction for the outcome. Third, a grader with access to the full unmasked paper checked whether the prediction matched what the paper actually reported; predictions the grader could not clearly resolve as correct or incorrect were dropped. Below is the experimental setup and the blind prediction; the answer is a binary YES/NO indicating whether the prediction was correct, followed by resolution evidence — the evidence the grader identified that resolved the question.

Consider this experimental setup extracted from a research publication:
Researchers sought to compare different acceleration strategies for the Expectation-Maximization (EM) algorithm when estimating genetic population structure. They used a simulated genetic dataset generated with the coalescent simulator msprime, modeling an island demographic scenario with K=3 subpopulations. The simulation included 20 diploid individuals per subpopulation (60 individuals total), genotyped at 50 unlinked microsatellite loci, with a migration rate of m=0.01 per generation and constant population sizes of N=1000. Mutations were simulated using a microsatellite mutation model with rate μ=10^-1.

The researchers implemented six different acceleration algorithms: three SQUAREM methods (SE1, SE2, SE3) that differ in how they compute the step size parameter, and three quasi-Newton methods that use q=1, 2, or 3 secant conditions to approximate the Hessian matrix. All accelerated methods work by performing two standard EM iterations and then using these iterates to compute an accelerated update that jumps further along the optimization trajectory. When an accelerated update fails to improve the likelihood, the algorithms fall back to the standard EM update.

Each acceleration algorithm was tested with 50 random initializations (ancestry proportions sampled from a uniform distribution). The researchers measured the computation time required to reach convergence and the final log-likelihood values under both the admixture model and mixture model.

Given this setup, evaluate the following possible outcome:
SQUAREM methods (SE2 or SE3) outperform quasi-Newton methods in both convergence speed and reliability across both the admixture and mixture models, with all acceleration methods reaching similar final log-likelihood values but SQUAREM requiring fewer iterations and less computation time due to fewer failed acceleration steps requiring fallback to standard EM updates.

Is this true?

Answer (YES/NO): NO